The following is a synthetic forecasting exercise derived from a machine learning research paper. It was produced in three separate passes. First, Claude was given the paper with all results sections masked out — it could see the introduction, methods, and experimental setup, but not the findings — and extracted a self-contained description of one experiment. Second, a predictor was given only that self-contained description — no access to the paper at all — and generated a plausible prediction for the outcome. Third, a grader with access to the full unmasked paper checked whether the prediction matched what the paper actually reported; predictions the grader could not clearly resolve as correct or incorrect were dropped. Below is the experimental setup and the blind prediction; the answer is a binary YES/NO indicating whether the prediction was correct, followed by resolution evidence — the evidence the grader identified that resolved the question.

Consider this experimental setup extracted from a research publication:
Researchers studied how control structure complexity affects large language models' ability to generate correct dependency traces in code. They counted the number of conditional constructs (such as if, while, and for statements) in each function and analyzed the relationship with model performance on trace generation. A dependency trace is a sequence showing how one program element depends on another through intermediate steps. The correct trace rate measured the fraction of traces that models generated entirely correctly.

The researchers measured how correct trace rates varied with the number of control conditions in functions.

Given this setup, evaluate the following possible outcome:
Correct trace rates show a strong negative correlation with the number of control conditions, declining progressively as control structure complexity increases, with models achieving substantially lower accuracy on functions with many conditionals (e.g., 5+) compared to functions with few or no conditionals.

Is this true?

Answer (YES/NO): YES